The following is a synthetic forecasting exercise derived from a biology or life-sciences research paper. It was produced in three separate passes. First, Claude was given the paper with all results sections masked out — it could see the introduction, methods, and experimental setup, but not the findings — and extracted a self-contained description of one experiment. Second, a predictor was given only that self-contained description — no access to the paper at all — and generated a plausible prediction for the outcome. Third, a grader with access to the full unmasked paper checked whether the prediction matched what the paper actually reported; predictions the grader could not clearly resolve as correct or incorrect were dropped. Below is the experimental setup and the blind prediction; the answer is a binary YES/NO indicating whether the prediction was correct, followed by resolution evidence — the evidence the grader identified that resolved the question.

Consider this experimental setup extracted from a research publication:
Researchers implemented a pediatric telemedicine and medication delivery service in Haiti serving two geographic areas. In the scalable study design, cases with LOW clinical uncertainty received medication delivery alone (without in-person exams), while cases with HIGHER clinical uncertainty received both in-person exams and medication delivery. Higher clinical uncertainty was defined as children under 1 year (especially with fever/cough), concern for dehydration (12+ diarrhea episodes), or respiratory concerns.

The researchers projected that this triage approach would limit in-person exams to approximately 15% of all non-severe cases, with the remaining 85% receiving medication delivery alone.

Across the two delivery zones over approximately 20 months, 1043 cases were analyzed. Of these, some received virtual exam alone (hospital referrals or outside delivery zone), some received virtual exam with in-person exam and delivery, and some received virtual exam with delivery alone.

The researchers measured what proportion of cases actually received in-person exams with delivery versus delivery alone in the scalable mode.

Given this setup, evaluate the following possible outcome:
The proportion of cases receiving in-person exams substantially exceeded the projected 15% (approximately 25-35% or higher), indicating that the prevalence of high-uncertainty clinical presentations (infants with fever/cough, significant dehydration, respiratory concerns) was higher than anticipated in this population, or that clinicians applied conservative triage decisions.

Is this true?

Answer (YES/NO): NO